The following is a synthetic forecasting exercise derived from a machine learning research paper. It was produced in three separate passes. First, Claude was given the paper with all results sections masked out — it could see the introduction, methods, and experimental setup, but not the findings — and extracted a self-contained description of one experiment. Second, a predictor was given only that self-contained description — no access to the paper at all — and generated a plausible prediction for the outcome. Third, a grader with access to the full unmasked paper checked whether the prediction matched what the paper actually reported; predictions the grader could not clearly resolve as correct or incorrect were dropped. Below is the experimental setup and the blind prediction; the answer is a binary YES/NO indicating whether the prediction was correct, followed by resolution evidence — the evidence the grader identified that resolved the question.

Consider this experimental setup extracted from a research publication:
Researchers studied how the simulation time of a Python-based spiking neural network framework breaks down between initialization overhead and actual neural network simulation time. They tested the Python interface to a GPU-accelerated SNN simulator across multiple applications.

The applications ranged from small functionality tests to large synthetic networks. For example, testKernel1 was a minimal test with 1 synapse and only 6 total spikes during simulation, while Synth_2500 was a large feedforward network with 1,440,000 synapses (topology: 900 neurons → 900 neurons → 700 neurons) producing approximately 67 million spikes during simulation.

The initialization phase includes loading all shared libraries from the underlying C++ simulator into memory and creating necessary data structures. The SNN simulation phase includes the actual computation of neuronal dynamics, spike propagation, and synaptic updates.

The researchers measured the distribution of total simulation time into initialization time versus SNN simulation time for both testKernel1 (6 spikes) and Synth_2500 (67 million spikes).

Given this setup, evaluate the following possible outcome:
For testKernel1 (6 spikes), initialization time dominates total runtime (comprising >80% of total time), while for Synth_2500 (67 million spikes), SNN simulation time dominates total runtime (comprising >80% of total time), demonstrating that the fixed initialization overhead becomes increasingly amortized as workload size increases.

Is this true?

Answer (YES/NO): YES